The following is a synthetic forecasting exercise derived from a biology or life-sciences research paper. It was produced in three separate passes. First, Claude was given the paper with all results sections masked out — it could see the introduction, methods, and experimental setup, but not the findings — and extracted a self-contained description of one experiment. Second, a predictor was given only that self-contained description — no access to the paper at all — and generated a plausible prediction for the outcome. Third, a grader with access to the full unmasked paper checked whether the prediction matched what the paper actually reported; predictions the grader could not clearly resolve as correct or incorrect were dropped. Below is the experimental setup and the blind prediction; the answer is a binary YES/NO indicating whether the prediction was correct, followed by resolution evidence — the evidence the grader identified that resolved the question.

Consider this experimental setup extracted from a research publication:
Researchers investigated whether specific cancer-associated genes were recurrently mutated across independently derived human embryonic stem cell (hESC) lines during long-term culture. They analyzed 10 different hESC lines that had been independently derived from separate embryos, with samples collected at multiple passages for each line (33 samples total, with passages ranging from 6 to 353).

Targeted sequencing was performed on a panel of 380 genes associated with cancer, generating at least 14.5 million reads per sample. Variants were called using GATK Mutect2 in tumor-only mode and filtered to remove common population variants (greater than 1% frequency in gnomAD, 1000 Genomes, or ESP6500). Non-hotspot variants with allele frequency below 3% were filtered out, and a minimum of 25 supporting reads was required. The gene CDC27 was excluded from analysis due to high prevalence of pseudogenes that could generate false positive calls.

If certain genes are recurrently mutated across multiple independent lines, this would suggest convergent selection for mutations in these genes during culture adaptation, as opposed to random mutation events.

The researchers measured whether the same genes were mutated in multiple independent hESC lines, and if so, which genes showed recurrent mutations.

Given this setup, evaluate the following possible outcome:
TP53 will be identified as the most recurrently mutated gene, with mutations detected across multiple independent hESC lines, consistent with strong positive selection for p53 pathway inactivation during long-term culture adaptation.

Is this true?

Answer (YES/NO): YES